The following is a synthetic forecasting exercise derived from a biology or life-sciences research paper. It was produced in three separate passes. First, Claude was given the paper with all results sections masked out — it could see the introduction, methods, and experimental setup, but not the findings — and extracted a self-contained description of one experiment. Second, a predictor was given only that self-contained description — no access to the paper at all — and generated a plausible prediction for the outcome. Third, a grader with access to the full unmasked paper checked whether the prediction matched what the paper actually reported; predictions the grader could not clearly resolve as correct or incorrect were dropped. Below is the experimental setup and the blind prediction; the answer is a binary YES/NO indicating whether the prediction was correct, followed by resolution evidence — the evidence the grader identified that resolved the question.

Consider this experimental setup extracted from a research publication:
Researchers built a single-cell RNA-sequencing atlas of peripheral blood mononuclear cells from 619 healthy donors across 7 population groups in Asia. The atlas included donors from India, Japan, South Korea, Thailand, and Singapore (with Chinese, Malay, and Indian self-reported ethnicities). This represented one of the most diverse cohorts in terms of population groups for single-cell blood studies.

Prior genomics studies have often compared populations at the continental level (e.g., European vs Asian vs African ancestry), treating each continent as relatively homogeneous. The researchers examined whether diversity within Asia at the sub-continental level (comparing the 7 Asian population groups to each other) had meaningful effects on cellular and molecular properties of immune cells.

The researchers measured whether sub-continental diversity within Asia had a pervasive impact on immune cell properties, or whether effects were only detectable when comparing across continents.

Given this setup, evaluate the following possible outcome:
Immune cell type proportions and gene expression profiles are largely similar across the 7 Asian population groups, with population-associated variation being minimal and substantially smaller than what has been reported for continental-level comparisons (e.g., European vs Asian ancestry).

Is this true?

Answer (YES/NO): NO